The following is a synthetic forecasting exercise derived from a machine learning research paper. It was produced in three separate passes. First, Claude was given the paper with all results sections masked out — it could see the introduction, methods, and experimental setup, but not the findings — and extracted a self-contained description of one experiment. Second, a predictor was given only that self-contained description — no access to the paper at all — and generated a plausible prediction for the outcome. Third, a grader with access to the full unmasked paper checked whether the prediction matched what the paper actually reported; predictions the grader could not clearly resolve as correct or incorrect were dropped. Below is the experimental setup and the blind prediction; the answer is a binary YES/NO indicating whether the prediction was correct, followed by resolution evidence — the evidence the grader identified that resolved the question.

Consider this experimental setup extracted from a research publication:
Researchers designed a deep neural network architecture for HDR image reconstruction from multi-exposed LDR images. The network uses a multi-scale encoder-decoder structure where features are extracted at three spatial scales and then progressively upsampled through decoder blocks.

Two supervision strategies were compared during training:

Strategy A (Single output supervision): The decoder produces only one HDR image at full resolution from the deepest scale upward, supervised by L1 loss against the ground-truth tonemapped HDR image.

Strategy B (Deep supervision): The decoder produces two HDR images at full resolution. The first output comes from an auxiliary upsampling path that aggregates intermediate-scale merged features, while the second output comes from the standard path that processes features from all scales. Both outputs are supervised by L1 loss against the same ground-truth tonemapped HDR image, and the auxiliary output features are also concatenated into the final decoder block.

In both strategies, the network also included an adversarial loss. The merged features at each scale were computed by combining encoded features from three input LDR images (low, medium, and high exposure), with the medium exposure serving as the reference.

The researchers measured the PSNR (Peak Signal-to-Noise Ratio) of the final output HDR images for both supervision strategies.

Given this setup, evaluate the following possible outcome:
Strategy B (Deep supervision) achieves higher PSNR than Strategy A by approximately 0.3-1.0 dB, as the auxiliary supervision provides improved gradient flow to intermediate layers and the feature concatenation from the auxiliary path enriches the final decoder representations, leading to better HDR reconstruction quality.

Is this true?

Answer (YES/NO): NO